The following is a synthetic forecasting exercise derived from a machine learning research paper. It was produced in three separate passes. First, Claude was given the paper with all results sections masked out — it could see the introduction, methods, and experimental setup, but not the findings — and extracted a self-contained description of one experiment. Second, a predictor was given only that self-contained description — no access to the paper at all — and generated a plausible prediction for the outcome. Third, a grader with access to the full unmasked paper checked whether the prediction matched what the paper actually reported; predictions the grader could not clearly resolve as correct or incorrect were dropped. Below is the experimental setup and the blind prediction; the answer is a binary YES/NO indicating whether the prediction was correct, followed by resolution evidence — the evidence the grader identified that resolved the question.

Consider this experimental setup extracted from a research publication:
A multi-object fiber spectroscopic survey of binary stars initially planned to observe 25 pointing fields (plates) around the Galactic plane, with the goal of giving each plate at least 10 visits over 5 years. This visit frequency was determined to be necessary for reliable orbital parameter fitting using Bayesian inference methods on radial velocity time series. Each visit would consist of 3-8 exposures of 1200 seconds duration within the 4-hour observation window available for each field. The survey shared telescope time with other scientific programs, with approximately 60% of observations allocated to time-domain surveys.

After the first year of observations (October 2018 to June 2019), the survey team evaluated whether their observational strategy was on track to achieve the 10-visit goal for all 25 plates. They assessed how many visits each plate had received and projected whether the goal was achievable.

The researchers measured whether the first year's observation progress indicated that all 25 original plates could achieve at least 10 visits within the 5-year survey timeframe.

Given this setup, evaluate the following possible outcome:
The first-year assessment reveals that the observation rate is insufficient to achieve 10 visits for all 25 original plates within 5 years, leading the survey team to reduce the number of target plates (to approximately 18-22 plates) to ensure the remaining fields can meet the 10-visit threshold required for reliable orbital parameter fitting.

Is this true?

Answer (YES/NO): NO